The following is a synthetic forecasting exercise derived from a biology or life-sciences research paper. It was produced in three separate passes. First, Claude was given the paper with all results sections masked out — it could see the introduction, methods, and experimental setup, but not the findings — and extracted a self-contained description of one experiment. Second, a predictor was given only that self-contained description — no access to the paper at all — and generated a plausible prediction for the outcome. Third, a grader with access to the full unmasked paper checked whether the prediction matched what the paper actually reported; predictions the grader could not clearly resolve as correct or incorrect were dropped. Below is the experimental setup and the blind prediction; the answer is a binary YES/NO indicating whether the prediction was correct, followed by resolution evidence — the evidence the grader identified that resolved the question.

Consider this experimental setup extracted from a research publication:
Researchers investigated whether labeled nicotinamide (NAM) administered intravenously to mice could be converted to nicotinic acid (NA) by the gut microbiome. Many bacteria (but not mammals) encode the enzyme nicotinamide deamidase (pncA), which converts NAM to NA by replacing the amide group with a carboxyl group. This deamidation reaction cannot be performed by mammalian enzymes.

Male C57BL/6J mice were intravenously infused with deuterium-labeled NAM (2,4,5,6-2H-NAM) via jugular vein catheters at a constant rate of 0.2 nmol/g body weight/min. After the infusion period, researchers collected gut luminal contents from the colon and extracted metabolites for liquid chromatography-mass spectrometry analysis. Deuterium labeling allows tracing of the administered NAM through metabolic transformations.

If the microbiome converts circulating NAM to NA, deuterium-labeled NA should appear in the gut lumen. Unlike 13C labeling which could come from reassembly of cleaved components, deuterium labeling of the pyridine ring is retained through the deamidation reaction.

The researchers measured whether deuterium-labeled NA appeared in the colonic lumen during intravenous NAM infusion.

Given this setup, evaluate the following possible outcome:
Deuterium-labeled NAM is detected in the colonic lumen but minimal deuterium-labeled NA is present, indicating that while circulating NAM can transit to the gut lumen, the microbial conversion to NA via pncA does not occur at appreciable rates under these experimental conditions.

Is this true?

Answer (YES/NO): NO